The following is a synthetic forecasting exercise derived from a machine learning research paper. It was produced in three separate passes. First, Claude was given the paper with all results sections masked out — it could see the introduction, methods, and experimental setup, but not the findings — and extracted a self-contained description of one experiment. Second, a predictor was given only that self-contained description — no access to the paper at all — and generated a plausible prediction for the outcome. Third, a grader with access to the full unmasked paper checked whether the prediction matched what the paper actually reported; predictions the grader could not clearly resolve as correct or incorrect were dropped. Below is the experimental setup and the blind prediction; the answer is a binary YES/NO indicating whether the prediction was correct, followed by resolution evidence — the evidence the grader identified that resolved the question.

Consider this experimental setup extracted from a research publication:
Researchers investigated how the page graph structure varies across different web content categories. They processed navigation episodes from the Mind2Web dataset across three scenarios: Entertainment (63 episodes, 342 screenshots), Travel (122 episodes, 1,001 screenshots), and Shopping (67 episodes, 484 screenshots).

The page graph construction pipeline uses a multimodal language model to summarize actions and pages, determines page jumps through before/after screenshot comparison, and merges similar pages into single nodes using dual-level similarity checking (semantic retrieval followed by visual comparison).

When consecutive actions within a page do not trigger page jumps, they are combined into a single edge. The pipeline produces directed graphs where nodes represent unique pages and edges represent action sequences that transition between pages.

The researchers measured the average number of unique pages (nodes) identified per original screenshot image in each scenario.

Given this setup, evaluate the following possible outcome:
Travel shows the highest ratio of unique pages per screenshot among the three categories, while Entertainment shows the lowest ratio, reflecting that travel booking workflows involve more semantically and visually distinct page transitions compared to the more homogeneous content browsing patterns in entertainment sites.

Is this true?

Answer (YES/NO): NO